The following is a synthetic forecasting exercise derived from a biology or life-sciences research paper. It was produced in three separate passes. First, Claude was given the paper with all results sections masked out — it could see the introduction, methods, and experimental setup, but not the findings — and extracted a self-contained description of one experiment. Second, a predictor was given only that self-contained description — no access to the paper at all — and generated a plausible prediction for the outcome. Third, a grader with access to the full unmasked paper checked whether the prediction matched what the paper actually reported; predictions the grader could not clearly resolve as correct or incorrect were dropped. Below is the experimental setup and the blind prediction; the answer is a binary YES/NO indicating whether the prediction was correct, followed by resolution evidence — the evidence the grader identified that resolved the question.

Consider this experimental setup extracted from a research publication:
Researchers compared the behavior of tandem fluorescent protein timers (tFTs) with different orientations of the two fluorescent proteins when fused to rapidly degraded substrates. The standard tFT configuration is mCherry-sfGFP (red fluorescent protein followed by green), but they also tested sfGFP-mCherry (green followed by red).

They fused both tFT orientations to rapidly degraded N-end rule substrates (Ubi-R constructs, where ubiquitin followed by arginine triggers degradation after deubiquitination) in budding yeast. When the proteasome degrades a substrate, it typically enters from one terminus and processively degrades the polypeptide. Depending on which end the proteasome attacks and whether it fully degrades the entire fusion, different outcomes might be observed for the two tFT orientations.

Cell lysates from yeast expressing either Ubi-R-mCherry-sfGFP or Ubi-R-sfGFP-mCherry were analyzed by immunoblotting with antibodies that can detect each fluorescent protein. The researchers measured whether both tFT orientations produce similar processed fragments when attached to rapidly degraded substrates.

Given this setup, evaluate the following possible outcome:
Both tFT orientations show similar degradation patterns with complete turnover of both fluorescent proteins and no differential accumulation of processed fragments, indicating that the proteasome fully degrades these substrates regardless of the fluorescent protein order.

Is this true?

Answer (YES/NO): NO